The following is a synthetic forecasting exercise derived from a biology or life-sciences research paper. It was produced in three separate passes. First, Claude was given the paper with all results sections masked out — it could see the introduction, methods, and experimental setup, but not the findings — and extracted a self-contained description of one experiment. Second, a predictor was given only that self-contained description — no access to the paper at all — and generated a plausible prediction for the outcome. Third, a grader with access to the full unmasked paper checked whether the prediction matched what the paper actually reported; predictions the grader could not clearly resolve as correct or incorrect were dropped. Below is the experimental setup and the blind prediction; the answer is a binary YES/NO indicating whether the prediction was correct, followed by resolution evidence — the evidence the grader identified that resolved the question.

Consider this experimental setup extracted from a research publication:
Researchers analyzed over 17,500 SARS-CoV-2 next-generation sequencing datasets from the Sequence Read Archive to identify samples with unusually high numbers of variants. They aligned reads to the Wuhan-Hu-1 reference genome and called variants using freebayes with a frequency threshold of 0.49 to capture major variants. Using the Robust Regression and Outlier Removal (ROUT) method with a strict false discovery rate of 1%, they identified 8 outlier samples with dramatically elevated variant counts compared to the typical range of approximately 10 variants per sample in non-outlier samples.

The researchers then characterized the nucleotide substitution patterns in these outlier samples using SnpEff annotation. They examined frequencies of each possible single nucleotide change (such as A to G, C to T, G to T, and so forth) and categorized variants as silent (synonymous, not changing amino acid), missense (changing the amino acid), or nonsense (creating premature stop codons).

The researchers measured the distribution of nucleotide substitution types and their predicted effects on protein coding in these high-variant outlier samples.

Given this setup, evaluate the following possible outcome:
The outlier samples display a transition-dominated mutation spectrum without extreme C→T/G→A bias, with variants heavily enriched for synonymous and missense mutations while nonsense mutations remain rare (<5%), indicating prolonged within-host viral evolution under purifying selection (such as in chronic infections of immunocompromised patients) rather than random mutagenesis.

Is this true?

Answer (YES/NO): NO